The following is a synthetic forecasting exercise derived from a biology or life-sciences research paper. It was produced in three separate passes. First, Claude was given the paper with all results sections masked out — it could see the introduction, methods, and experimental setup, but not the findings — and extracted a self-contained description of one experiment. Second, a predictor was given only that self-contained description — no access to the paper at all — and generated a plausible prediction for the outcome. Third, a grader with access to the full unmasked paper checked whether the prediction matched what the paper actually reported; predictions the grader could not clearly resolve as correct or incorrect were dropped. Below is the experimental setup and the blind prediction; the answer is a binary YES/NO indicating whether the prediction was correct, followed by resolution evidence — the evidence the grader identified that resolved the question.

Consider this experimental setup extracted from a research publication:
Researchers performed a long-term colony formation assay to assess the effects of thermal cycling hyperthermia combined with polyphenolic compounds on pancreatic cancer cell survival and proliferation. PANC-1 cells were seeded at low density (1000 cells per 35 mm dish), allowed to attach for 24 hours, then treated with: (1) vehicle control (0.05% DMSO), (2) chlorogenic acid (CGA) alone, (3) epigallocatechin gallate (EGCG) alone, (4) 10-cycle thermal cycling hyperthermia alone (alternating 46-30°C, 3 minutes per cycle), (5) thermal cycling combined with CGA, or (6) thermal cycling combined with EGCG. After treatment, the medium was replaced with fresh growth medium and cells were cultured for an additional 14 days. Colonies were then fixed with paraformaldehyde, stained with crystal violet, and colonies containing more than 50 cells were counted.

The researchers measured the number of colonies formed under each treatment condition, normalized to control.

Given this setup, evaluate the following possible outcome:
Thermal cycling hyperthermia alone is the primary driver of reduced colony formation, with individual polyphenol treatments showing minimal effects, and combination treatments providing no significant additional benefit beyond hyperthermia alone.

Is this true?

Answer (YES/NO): NO